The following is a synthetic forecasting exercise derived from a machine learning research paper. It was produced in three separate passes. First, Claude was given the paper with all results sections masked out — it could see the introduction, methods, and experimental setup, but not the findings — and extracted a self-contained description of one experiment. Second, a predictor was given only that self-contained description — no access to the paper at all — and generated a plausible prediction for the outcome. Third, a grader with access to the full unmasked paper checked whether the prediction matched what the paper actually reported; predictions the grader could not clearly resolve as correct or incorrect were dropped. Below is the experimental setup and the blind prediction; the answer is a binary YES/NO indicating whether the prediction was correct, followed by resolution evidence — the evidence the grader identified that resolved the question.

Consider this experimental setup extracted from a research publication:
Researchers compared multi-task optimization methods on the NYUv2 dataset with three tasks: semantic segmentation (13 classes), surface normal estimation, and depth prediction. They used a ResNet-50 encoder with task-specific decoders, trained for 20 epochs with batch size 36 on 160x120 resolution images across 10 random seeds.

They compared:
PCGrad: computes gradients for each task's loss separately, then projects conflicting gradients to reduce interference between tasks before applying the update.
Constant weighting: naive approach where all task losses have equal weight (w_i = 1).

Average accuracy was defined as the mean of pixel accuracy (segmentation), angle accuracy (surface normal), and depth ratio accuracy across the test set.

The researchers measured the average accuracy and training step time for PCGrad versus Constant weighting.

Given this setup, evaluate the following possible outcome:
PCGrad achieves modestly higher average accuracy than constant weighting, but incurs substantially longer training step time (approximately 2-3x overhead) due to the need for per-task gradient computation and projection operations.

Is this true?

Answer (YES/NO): NO